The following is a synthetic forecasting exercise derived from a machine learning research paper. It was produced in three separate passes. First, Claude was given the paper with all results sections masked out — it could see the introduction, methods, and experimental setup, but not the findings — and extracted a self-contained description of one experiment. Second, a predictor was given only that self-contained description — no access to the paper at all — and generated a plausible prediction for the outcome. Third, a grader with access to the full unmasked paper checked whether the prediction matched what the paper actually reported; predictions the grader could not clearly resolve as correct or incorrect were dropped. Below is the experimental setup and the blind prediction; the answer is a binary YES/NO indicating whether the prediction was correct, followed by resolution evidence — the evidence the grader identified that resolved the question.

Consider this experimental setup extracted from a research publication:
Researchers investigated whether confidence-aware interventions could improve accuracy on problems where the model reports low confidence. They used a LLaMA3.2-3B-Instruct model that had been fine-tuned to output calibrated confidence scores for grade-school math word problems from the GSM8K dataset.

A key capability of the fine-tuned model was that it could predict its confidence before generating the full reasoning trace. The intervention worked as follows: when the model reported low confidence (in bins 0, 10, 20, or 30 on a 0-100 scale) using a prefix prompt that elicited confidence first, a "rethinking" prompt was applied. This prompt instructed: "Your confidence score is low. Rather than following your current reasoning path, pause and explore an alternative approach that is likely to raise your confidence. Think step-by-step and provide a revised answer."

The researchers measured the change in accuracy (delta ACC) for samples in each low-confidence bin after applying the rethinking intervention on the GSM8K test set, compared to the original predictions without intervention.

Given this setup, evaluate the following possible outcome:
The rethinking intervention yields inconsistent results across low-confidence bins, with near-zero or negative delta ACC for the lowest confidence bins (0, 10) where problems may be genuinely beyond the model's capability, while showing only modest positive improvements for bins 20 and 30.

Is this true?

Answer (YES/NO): NO